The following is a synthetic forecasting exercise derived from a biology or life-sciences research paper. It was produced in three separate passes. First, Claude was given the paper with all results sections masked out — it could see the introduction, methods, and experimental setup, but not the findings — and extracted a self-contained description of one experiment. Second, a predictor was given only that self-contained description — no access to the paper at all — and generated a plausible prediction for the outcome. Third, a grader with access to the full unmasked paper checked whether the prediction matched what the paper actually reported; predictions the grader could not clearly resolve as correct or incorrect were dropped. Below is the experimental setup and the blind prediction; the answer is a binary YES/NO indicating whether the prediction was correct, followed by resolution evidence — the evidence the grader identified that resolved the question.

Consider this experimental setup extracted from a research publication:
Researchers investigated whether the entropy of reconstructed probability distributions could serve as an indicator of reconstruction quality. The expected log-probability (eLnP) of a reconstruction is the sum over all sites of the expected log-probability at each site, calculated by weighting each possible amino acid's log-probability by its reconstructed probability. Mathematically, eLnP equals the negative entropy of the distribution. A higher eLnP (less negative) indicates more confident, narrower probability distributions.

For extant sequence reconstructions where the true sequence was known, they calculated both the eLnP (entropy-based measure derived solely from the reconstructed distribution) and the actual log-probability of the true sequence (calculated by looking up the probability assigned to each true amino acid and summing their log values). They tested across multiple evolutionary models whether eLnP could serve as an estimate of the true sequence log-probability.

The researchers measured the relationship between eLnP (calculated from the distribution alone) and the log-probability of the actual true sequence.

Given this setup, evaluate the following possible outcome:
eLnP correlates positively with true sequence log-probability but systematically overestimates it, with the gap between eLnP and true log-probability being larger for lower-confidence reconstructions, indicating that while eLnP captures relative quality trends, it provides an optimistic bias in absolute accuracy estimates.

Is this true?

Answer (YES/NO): NO